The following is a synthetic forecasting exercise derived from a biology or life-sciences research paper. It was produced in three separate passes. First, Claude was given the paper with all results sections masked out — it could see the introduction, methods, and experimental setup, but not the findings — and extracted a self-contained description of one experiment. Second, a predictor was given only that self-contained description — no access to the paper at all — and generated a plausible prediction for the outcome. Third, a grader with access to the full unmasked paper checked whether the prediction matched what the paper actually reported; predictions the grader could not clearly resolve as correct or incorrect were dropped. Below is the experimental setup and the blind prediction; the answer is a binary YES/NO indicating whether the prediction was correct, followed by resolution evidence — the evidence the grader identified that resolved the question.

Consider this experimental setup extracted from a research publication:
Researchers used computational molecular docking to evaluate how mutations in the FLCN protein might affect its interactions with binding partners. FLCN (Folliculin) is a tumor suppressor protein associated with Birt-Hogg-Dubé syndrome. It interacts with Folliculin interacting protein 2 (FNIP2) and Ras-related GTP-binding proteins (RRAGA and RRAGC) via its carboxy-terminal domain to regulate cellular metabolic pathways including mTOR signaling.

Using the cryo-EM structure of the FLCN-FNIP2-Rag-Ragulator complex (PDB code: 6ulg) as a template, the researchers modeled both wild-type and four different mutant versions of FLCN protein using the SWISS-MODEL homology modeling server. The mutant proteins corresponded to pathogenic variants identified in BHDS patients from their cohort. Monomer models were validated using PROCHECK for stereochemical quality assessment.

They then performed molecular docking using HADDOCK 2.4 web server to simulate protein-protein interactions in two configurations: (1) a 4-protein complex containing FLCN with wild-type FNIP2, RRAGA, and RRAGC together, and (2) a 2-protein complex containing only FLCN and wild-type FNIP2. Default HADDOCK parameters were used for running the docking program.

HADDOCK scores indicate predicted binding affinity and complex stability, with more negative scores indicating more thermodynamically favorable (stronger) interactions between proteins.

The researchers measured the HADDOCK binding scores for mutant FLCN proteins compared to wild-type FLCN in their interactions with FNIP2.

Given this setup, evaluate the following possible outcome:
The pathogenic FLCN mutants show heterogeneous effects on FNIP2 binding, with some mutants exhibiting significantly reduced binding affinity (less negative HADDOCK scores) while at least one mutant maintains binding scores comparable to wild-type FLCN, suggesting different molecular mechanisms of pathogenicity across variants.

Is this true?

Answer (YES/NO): NO